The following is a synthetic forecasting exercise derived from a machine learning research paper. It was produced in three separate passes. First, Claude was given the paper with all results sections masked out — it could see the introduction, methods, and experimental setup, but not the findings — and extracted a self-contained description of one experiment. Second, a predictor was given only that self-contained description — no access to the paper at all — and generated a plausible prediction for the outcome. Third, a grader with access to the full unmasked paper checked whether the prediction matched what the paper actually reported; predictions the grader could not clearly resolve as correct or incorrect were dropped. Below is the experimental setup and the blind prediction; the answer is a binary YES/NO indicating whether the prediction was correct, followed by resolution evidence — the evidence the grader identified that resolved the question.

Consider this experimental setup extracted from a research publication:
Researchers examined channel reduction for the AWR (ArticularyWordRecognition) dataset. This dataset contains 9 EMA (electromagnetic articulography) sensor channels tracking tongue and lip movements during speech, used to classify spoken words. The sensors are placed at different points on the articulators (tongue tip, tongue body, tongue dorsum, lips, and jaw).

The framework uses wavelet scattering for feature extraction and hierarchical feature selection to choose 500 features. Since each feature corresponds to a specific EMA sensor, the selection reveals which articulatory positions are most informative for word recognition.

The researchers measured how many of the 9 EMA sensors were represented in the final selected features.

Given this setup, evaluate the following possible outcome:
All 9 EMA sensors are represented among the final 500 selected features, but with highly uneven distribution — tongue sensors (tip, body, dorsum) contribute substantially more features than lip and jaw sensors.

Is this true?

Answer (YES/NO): NO